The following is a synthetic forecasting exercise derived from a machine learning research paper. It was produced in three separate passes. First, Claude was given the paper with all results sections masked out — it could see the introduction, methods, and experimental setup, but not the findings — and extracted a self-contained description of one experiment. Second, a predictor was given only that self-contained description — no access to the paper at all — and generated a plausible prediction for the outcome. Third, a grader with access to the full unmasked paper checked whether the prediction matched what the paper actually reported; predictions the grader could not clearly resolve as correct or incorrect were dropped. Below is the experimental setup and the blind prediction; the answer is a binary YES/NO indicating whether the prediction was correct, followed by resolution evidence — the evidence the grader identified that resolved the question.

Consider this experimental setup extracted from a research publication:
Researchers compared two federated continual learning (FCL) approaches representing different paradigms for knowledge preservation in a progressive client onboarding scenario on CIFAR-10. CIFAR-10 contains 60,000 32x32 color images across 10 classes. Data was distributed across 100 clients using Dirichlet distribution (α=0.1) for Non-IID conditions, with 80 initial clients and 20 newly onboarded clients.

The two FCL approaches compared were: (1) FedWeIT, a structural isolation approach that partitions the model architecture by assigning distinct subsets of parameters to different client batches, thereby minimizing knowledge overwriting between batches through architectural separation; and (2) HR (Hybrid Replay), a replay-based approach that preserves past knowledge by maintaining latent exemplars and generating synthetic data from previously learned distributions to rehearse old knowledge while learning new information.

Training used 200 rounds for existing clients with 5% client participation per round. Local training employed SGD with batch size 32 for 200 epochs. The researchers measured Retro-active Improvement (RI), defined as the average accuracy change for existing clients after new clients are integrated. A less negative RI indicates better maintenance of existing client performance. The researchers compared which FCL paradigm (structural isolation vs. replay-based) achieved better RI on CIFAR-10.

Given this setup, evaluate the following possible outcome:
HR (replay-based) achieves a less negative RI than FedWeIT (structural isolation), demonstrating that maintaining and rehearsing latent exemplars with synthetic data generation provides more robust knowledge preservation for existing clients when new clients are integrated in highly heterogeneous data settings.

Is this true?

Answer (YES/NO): YES